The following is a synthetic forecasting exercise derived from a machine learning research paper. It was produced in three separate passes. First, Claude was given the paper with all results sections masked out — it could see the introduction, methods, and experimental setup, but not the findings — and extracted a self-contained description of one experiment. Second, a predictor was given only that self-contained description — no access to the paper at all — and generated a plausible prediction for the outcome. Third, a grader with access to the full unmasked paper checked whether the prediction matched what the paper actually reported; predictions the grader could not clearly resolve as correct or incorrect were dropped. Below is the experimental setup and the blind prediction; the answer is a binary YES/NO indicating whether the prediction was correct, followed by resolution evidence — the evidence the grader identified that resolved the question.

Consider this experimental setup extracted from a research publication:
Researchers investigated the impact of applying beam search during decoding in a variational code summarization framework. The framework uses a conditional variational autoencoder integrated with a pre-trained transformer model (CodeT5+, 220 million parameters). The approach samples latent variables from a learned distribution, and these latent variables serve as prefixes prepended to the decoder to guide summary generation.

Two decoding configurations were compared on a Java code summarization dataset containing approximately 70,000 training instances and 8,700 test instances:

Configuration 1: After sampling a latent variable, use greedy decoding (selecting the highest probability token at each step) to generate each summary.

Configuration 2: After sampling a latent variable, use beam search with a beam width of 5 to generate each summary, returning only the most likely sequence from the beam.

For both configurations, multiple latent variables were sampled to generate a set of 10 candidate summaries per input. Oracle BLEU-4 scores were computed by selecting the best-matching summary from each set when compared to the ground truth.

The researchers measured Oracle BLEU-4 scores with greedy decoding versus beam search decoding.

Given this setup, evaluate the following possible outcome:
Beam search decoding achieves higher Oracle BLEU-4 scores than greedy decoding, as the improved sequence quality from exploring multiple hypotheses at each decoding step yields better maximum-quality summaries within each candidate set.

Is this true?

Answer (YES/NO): YES